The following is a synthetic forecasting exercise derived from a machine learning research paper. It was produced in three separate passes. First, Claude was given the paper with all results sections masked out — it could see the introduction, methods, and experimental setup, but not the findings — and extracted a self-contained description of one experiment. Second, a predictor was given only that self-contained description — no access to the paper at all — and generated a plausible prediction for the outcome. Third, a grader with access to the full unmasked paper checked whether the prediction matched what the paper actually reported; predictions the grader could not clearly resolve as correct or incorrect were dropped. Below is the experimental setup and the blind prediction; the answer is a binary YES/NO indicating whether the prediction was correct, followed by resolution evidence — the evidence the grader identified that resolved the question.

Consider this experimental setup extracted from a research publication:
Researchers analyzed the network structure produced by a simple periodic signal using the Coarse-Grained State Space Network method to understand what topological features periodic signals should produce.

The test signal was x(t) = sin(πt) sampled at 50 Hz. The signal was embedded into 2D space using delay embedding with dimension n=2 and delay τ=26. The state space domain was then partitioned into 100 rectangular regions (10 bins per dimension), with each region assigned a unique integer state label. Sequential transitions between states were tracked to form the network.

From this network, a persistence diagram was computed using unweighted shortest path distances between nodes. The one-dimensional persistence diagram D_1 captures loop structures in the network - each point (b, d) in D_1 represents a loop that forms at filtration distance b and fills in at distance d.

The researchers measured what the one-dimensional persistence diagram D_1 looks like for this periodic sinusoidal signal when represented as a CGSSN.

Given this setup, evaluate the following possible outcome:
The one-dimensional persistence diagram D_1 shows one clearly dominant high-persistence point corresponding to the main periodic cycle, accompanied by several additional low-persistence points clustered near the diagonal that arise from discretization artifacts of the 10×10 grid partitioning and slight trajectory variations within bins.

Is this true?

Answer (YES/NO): NO